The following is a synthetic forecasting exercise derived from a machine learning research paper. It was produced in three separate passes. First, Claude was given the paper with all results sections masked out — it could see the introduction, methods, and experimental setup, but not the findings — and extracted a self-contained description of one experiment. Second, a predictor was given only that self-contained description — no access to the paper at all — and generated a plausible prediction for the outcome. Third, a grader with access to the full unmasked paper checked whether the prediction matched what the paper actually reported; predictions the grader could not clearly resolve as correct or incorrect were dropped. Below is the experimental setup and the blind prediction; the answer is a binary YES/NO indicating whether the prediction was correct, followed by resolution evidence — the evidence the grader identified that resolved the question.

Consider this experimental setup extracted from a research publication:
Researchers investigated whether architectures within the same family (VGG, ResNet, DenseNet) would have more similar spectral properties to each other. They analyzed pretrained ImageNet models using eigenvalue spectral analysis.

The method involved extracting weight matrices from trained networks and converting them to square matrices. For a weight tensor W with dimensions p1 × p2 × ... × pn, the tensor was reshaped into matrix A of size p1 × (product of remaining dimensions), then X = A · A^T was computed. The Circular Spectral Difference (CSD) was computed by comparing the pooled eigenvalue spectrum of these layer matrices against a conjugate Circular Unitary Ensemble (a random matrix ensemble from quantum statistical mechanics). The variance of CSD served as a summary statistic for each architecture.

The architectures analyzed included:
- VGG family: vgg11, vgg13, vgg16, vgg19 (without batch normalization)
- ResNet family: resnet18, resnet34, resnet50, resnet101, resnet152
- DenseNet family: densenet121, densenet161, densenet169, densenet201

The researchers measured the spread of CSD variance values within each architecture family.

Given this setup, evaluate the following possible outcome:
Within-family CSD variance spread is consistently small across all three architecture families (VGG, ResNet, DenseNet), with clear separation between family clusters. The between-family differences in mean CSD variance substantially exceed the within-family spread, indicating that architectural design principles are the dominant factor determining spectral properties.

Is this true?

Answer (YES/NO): NO